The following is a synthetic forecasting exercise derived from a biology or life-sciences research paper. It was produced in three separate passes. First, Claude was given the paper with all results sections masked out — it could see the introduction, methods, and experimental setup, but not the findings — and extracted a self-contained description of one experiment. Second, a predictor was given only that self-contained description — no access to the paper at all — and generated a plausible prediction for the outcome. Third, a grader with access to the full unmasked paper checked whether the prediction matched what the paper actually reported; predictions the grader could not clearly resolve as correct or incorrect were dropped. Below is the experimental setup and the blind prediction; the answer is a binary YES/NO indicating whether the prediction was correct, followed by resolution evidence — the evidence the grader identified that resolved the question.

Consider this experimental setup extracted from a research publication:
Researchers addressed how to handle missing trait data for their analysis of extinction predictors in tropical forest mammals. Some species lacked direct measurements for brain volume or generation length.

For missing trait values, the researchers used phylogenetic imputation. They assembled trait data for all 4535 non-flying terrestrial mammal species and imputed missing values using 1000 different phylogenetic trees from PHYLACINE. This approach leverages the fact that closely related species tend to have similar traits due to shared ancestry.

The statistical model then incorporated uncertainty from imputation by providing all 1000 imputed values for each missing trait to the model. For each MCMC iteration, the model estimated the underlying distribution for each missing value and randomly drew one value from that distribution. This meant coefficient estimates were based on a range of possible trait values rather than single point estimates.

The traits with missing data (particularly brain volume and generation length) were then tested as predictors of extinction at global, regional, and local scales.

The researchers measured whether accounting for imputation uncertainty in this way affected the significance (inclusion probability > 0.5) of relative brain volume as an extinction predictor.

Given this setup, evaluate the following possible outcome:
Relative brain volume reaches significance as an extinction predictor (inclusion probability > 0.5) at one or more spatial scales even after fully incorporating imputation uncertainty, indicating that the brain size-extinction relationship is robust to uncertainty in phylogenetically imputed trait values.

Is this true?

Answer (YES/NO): YES